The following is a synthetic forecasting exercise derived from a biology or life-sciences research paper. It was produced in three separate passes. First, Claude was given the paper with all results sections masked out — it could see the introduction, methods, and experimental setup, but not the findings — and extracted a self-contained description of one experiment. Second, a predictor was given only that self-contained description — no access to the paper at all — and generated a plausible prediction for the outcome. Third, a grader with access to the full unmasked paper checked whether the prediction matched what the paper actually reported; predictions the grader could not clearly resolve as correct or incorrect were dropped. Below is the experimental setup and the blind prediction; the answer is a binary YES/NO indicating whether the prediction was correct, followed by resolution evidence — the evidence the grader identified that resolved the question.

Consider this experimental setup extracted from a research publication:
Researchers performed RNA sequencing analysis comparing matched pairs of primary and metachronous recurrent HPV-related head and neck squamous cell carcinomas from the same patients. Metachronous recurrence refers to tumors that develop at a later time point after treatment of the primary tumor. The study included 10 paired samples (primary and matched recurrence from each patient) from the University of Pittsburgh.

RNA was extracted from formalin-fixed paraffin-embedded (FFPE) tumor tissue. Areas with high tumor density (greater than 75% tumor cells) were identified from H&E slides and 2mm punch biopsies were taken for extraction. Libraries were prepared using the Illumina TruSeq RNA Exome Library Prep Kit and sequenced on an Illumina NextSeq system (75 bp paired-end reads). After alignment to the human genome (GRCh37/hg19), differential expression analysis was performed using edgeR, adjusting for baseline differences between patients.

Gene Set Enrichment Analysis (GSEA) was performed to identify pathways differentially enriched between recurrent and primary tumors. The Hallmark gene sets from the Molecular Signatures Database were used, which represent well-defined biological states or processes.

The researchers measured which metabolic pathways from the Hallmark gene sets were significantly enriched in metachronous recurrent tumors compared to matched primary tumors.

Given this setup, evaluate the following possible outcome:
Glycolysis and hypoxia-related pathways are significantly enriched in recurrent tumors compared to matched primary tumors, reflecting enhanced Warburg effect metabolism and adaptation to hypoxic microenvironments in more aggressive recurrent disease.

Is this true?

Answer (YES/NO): NO